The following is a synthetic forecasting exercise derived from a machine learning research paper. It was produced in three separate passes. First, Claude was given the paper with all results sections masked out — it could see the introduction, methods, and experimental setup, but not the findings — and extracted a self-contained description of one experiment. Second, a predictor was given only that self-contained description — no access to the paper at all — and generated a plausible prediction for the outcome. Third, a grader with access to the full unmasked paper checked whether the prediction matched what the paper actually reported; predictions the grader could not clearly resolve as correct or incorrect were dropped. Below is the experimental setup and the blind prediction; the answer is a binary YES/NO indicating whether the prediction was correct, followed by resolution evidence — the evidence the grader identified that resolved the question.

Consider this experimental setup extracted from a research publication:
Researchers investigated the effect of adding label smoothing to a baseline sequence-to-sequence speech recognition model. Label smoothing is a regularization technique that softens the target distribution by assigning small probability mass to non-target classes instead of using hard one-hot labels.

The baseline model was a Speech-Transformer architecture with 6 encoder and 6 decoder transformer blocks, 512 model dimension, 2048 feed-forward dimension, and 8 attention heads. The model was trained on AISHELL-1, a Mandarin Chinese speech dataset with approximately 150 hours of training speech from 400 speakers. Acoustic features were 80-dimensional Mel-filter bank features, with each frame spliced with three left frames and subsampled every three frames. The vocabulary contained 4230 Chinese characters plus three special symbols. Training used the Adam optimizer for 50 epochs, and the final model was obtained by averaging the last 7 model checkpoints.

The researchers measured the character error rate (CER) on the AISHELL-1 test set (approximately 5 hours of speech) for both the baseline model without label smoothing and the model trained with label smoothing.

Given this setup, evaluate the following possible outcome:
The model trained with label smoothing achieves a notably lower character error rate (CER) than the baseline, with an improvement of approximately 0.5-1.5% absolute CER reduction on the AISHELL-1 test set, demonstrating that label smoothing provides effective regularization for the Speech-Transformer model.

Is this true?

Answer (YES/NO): YES